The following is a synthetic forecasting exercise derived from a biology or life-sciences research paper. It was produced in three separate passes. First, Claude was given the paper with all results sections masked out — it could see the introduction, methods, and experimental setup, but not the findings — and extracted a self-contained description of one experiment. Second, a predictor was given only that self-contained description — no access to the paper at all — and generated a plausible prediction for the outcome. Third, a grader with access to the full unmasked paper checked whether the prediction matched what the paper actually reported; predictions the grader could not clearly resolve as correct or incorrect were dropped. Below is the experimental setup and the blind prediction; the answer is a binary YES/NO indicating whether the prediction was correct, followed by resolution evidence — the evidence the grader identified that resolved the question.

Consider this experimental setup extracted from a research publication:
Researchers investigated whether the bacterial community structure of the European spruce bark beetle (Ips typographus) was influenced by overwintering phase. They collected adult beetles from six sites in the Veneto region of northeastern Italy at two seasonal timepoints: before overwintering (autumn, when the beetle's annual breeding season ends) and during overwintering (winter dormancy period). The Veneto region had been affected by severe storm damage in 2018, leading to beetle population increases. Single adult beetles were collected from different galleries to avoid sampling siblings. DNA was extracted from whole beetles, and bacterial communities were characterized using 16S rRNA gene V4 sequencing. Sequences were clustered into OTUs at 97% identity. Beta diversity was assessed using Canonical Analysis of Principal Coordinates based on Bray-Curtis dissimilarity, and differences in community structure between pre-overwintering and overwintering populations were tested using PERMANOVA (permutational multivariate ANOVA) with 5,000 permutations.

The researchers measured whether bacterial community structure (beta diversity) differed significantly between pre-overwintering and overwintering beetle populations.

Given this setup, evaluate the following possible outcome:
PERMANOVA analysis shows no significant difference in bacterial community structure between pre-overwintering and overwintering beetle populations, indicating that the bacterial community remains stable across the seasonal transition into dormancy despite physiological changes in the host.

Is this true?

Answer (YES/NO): NO